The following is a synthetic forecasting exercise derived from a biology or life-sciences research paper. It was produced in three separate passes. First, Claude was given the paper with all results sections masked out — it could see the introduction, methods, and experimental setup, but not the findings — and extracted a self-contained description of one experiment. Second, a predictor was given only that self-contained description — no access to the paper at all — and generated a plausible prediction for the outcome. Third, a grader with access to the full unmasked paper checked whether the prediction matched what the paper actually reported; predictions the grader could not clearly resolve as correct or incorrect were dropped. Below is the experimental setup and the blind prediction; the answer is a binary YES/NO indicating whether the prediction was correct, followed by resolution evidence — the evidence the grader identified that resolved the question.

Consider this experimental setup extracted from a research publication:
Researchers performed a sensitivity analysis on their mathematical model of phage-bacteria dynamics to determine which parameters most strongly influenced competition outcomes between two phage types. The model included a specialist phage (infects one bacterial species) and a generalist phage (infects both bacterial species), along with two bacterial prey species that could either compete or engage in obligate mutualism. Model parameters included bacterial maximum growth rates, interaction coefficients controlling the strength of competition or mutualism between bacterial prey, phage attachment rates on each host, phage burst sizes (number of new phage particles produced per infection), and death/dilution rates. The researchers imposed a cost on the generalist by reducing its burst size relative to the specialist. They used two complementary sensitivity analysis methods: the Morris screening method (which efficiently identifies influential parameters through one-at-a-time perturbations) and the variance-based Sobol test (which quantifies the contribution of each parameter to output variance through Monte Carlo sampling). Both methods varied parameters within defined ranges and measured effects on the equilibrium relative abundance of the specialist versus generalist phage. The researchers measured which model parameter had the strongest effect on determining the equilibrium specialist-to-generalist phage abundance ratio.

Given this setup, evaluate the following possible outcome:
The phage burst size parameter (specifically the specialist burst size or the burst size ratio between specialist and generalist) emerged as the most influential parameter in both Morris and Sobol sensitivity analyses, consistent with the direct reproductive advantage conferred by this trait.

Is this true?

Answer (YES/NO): NO